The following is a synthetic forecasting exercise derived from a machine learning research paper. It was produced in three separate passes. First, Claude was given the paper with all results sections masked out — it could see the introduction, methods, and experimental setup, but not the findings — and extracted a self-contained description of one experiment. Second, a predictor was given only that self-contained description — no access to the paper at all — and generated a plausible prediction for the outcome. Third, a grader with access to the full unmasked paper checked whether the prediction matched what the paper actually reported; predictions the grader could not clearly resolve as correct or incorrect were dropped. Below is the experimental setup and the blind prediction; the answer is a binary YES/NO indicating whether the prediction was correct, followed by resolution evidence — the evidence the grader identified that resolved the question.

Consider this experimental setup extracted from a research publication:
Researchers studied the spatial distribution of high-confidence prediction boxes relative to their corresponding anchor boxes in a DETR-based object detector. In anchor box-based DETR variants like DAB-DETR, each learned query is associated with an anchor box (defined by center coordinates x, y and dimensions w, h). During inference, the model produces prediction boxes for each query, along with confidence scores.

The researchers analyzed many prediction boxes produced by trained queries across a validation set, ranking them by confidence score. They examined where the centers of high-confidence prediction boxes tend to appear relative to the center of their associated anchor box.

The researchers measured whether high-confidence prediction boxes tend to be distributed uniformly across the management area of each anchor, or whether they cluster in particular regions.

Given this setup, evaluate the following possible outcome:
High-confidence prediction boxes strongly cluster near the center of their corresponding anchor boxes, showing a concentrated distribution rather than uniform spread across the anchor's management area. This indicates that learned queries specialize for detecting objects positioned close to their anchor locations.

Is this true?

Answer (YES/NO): YES